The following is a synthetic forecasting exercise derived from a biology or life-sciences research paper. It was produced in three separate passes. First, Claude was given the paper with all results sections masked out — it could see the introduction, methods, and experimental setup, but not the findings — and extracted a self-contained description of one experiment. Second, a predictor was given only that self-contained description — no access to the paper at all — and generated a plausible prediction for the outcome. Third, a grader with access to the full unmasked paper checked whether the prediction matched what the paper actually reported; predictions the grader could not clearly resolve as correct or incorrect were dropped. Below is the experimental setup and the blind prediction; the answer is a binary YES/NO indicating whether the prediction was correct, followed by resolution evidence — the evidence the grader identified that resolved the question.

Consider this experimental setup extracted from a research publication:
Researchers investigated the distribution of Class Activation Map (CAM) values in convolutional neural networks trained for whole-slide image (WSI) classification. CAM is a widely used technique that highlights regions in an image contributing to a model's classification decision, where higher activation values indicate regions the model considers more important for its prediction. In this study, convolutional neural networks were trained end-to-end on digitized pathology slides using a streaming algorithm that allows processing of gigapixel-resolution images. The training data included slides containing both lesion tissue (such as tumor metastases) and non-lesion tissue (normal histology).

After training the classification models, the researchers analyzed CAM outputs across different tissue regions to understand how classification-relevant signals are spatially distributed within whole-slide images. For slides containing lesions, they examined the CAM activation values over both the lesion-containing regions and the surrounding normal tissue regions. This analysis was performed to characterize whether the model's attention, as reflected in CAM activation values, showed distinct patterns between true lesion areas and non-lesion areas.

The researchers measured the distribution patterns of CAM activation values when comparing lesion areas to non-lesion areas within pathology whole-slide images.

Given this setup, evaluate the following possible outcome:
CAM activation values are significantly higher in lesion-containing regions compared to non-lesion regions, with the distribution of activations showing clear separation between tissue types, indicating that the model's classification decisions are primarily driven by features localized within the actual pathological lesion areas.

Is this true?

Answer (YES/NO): NO